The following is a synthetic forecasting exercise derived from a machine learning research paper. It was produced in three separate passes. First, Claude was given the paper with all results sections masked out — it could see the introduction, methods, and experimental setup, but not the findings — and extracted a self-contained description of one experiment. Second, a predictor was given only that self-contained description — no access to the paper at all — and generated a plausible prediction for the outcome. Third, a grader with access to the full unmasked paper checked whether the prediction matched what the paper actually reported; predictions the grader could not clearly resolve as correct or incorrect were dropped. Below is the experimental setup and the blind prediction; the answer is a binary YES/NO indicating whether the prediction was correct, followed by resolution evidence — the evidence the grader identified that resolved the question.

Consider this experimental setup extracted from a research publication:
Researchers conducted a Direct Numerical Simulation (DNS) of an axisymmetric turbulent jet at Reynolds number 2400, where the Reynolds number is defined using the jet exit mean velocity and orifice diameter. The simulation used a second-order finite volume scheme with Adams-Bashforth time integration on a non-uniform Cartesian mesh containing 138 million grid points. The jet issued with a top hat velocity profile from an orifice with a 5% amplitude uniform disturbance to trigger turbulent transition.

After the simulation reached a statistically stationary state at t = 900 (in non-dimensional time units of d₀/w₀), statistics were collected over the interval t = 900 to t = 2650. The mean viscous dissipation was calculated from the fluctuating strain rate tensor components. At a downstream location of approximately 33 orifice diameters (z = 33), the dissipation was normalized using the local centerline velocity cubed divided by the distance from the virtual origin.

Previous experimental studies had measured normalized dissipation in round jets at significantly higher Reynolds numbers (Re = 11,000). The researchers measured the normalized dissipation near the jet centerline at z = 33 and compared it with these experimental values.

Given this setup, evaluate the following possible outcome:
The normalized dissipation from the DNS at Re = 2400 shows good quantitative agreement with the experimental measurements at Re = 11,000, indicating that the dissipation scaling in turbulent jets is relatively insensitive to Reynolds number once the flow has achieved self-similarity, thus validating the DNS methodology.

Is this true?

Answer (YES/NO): YES